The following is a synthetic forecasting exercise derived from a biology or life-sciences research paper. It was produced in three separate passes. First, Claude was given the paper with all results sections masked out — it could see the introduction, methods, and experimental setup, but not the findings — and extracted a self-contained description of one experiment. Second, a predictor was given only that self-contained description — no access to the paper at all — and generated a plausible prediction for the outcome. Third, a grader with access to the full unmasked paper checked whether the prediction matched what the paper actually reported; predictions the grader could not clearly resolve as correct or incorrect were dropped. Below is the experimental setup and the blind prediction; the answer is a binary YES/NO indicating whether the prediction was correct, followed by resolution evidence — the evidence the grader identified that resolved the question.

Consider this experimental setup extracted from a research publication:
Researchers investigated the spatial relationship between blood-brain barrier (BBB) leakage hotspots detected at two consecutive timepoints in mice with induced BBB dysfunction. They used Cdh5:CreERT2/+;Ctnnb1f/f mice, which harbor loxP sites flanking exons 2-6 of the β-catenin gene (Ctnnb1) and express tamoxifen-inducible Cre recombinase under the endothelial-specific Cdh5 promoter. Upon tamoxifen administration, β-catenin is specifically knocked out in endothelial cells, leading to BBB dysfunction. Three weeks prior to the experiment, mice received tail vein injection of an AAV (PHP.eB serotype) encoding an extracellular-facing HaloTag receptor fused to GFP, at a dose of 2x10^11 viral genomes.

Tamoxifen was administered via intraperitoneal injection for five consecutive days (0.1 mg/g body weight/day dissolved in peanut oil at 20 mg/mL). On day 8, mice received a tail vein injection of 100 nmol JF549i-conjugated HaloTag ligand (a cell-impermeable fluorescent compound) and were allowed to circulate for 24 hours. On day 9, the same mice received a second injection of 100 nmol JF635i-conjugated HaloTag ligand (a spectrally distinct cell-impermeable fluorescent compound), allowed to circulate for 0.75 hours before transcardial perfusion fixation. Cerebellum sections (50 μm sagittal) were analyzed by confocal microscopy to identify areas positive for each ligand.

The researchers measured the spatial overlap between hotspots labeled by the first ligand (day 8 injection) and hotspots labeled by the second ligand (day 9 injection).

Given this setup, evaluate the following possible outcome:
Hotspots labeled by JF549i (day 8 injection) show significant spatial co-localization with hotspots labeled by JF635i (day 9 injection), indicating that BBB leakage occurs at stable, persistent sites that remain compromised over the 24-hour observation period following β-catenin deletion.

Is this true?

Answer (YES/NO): NO